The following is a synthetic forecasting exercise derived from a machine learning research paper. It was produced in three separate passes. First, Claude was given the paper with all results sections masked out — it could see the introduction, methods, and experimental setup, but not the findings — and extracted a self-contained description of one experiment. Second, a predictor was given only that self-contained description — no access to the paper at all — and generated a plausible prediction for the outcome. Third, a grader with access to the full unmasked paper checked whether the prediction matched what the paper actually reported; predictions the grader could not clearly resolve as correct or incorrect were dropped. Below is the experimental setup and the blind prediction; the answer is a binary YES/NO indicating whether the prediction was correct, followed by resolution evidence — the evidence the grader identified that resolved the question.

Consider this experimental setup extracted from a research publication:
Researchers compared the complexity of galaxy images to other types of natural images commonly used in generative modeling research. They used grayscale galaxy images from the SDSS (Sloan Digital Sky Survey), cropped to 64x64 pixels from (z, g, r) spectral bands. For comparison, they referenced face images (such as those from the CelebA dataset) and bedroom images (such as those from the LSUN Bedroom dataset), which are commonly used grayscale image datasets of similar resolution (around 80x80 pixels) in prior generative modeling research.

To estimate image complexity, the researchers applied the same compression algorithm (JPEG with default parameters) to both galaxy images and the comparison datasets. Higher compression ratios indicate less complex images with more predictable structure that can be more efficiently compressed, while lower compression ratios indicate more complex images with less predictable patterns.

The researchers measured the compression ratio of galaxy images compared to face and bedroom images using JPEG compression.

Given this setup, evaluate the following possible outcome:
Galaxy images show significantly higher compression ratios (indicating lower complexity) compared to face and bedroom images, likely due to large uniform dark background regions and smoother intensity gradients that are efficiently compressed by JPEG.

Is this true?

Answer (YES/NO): YES